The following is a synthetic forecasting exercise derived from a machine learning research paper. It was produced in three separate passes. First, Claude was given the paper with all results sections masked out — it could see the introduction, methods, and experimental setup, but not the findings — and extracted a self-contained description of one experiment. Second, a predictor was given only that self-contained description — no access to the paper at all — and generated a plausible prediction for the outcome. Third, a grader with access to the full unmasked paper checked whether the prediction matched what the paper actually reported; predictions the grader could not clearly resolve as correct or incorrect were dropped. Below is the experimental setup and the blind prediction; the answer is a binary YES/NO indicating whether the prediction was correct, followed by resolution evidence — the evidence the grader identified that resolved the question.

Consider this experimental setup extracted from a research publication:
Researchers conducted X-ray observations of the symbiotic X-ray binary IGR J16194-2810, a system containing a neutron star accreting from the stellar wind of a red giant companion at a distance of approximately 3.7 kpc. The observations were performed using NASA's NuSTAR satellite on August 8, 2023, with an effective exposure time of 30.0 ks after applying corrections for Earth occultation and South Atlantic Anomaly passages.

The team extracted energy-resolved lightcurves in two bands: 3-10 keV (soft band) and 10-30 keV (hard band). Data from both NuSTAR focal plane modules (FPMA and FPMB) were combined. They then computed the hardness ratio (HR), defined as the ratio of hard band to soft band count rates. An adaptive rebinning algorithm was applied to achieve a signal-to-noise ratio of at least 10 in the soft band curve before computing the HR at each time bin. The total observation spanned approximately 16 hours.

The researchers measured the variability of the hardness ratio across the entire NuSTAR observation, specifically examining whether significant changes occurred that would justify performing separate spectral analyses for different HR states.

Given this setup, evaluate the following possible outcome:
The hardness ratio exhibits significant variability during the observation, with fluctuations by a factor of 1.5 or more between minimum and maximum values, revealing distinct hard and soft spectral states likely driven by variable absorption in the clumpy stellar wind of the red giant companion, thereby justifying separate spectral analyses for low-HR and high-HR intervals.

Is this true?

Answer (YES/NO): NO